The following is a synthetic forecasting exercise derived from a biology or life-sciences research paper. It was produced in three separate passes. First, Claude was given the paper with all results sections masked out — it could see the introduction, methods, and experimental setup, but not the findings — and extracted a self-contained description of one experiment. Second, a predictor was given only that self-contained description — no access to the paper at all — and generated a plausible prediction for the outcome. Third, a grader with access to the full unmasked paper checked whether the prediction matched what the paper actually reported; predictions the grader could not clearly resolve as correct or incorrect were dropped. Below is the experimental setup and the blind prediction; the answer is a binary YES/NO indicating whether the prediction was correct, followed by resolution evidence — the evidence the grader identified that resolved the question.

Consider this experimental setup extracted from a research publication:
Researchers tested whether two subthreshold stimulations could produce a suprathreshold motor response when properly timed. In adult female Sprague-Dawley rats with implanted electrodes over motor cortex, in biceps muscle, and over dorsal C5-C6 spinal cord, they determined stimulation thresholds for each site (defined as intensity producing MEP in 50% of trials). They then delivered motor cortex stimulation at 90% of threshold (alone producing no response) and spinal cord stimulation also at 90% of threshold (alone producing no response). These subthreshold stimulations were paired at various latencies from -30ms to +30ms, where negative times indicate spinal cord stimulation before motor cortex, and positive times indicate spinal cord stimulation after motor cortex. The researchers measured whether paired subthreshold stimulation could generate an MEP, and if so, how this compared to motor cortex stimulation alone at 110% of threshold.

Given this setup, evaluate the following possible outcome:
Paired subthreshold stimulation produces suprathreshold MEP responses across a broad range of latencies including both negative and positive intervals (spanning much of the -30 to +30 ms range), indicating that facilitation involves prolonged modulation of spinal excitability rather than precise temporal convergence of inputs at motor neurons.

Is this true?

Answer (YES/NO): NO